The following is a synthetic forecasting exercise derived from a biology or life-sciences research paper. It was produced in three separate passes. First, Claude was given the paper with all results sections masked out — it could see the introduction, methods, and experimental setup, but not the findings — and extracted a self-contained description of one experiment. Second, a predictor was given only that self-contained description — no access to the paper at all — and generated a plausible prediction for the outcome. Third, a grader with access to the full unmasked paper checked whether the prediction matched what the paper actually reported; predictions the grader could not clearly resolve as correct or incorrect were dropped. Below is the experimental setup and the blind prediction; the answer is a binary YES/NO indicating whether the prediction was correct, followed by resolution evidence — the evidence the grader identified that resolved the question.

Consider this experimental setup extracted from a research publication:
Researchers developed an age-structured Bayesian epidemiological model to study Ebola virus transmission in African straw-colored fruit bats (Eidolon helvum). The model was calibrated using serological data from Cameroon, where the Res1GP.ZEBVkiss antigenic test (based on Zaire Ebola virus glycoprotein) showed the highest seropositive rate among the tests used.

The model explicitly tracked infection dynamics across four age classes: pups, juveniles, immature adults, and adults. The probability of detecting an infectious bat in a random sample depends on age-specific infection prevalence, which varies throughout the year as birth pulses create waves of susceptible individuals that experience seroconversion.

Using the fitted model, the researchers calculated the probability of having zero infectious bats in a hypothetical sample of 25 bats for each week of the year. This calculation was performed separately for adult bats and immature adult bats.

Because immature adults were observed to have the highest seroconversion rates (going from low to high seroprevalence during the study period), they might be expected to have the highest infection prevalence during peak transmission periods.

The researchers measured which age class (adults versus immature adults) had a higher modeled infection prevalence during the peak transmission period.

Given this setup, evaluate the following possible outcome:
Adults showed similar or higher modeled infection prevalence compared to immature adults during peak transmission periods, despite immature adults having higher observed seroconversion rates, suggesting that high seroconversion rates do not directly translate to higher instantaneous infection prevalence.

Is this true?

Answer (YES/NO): NO